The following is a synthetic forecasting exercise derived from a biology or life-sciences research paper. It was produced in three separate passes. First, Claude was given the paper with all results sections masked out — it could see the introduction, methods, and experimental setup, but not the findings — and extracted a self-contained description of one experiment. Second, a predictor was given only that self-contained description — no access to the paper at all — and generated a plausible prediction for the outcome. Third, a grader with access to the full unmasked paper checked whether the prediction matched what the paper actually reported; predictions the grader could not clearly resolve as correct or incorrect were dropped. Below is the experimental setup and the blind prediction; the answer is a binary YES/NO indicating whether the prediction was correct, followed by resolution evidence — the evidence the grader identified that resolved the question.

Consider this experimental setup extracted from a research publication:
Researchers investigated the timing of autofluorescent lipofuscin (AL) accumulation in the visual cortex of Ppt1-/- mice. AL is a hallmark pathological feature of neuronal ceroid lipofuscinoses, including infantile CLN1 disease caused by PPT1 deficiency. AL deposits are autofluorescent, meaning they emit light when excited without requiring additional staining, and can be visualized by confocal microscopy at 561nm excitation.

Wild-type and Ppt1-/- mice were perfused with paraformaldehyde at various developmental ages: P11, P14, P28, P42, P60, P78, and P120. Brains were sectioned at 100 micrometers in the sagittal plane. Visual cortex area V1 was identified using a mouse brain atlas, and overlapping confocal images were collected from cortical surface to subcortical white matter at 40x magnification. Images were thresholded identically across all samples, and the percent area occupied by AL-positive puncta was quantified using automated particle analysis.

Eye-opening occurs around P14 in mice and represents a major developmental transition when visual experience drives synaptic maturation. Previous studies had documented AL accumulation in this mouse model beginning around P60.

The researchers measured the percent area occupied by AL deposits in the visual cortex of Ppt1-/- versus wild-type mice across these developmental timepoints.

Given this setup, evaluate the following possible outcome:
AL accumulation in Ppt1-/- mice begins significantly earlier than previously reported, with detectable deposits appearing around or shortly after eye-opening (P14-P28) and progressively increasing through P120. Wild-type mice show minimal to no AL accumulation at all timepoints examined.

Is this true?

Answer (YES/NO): NO